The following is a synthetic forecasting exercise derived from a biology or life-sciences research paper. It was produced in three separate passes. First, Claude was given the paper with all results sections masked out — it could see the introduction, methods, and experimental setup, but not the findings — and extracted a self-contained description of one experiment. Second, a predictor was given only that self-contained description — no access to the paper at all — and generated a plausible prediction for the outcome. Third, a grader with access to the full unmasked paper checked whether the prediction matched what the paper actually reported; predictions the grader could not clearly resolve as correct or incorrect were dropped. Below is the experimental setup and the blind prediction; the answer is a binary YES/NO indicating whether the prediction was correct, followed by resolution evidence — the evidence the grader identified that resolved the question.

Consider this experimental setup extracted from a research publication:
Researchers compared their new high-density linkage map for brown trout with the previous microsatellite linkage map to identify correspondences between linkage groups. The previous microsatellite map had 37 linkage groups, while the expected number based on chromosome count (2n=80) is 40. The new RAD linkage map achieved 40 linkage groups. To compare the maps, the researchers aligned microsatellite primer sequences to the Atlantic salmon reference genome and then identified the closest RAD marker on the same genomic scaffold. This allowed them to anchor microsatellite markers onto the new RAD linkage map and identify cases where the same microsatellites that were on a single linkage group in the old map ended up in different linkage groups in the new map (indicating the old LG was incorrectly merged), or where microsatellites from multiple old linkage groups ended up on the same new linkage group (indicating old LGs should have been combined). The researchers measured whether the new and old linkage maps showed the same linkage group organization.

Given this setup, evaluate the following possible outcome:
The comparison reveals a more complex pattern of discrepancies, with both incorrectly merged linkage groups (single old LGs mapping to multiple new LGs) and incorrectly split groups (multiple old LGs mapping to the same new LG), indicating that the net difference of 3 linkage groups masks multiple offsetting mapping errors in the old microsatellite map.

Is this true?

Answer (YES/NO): YES